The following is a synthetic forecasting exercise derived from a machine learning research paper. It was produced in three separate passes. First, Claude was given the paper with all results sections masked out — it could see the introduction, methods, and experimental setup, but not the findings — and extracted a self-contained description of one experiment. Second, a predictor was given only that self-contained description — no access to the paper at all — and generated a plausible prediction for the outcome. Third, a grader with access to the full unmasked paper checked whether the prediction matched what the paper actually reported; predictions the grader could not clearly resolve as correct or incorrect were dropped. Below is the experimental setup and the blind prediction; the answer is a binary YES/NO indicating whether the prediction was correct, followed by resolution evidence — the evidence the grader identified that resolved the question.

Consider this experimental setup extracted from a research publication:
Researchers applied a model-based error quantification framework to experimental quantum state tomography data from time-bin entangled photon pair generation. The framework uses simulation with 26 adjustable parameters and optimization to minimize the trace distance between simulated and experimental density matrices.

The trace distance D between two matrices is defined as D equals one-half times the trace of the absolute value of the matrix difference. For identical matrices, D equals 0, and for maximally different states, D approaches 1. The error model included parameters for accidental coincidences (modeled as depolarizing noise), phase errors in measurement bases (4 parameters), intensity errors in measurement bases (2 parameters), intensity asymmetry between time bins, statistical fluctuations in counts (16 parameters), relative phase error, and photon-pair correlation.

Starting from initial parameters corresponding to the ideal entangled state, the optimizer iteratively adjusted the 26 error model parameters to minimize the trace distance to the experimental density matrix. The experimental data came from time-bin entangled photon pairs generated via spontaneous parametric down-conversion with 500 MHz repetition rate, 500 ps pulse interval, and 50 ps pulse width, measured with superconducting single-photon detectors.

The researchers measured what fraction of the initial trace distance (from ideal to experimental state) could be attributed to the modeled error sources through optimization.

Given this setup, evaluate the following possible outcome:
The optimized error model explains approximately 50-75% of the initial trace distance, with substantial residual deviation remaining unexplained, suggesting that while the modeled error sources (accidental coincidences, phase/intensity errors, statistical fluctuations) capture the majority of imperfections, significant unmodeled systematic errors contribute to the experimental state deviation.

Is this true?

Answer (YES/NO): NO